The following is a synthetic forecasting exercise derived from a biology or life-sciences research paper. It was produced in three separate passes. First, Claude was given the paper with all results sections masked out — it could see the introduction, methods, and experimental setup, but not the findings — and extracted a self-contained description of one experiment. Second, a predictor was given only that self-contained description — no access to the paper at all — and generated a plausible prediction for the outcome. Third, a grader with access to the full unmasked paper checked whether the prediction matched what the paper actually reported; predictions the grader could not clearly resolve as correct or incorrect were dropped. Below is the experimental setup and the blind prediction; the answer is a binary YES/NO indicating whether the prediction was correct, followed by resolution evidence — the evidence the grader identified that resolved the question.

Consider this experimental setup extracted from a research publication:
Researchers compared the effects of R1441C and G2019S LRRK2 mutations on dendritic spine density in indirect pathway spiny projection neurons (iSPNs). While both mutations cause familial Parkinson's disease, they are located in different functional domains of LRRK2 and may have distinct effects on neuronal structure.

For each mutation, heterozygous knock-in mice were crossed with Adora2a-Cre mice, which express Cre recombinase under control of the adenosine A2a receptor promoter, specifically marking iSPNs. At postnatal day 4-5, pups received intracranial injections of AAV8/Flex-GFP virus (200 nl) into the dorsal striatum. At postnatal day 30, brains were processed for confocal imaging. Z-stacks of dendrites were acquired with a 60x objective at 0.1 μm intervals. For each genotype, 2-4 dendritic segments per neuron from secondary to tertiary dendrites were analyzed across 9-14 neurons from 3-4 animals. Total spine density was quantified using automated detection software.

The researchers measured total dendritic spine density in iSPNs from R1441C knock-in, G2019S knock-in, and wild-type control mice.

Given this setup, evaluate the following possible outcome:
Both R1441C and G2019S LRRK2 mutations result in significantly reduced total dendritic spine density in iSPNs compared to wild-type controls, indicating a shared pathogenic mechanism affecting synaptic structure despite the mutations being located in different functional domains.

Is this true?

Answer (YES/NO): NO